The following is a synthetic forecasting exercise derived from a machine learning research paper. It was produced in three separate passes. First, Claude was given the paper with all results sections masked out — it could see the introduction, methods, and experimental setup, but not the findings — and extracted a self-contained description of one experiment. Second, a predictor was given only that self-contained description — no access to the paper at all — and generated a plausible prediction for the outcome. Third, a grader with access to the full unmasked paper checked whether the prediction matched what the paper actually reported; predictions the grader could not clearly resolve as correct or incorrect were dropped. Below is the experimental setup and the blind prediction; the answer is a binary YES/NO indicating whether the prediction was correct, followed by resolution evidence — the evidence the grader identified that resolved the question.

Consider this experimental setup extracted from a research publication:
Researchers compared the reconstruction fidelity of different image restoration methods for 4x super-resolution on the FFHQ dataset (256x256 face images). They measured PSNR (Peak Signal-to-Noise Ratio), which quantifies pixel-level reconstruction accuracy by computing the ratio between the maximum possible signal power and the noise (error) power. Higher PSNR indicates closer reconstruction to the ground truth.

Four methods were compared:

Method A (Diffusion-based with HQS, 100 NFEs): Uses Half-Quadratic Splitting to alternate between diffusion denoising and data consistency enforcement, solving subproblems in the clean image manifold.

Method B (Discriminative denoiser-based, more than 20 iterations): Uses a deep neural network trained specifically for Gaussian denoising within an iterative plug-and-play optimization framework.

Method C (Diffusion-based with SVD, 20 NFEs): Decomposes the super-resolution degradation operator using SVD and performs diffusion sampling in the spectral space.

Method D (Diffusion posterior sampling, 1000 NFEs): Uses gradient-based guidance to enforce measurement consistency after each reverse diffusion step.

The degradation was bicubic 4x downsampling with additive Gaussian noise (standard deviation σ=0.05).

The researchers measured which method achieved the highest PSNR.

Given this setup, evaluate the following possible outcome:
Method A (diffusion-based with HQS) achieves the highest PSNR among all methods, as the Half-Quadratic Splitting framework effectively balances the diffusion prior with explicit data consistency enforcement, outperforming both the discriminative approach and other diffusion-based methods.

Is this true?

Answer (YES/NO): NO